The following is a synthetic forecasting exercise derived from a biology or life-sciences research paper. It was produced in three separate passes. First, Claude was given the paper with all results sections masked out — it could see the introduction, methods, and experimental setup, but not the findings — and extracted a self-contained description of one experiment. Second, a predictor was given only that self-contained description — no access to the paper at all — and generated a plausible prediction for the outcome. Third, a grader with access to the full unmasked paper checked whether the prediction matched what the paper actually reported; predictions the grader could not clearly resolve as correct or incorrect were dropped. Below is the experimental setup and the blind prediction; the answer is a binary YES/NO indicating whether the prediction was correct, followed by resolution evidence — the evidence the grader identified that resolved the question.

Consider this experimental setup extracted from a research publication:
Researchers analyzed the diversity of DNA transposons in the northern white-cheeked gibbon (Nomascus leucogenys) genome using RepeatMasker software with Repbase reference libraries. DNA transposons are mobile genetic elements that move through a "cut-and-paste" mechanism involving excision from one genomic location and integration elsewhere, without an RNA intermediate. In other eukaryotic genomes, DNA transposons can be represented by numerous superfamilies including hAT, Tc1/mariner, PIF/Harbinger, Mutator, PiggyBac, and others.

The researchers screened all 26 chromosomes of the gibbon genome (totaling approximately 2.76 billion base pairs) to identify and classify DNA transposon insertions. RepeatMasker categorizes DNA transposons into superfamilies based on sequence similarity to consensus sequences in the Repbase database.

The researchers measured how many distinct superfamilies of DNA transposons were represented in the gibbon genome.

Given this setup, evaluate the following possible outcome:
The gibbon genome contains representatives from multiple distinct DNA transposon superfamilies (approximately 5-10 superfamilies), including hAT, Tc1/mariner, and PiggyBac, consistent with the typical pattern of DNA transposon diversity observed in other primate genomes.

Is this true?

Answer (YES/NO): NO